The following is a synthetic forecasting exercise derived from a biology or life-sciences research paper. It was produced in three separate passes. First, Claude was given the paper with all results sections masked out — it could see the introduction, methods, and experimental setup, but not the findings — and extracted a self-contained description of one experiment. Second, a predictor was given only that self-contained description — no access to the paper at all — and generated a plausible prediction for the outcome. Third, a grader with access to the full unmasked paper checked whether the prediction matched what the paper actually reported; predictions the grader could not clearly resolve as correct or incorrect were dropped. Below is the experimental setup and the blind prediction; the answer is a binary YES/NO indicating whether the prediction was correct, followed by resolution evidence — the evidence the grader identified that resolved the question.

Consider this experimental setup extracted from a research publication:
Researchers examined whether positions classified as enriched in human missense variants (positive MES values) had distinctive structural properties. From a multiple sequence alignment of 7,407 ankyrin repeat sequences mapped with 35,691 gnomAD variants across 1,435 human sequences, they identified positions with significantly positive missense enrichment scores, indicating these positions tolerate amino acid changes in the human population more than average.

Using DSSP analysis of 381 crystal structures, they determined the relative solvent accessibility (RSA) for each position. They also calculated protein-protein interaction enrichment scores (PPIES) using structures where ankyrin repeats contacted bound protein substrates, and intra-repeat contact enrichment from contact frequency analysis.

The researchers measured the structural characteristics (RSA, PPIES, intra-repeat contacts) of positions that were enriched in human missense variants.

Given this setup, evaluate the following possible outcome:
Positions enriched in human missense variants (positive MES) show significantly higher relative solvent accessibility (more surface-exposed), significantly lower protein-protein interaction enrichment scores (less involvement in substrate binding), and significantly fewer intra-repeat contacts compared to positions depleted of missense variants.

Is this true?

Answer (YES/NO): YES